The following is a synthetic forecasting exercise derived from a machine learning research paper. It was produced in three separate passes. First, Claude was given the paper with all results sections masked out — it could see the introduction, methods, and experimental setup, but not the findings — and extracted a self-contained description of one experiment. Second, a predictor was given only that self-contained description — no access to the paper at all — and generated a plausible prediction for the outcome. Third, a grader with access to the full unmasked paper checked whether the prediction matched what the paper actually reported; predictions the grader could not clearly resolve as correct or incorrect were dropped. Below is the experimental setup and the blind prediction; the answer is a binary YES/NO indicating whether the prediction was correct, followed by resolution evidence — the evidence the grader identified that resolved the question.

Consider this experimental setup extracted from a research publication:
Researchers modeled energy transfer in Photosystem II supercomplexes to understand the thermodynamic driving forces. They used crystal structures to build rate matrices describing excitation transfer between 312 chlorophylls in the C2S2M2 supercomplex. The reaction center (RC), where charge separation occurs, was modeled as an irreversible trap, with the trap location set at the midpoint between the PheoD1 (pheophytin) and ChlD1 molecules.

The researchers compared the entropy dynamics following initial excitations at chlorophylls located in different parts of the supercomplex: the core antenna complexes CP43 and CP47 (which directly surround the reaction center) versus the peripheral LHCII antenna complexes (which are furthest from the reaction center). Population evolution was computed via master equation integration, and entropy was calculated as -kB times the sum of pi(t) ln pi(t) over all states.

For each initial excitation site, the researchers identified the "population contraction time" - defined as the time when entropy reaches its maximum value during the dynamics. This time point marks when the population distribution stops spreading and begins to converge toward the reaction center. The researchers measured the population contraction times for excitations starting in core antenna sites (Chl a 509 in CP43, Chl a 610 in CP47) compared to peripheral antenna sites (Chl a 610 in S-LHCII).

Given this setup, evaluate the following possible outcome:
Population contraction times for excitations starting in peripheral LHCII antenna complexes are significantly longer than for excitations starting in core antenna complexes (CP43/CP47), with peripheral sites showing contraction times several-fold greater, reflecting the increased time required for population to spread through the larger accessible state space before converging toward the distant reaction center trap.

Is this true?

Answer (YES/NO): YES